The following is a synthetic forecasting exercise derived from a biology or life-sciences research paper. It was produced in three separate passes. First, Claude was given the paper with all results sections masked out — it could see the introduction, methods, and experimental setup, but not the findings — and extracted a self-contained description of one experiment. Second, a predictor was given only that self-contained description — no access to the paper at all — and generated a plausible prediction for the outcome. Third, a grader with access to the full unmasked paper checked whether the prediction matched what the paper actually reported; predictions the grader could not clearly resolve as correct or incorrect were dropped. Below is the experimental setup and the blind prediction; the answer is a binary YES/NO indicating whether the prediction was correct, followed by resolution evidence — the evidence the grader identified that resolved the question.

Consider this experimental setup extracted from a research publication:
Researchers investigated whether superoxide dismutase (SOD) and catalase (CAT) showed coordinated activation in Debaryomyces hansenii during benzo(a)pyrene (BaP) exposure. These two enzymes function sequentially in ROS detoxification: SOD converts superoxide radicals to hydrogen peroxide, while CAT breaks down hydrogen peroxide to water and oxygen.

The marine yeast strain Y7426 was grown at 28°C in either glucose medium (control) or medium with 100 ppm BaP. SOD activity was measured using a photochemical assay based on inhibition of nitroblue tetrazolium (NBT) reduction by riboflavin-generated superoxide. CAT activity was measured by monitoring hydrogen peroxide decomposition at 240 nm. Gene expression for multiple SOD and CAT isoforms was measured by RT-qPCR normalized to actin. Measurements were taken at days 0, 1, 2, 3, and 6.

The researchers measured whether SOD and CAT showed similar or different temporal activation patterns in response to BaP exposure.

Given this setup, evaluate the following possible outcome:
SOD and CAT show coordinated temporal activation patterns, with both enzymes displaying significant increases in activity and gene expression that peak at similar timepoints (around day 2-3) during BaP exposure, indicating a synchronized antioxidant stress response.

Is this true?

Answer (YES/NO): YES